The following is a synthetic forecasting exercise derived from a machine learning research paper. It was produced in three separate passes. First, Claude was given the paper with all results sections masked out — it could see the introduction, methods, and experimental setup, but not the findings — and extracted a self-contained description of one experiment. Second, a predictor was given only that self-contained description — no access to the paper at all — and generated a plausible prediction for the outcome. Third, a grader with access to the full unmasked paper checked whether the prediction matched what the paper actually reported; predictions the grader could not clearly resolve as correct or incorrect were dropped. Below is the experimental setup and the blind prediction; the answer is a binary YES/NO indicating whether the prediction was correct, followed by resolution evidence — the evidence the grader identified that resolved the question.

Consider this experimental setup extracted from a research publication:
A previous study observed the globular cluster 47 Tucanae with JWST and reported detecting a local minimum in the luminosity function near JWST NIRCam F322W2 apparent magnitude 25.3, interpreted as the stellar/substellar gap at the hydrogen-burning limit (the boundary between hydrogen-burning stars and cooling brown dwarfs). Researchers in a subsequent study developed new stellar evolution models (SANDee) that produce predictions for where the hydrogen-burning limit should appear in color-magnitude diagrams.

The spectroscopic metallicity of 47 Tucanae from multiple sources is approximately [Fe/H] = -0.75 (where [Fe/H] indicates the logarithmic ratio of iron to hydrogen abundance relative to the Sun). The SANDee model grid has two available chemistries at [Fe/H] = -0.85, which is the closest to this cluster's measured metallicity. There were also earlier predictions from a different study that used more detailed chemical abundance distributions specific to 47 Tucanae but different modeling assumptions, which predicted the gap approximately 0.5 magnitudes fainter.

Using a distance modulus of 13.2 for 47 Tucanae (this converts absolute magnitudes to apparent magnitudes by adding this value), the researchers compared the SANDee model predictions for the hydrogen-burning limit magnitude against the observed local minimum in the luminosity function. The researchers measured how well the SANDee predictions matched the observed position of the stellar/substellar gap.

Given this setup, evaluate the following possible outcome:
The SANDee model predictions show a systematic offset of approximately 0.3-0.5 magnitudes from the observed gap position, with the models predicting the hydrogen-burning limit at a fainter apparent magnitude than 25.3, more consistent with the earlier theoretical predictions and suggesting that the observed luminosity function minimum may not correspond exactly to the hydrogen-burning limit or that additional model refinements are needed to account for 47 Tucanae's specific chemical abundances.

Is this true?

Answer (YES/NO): NO